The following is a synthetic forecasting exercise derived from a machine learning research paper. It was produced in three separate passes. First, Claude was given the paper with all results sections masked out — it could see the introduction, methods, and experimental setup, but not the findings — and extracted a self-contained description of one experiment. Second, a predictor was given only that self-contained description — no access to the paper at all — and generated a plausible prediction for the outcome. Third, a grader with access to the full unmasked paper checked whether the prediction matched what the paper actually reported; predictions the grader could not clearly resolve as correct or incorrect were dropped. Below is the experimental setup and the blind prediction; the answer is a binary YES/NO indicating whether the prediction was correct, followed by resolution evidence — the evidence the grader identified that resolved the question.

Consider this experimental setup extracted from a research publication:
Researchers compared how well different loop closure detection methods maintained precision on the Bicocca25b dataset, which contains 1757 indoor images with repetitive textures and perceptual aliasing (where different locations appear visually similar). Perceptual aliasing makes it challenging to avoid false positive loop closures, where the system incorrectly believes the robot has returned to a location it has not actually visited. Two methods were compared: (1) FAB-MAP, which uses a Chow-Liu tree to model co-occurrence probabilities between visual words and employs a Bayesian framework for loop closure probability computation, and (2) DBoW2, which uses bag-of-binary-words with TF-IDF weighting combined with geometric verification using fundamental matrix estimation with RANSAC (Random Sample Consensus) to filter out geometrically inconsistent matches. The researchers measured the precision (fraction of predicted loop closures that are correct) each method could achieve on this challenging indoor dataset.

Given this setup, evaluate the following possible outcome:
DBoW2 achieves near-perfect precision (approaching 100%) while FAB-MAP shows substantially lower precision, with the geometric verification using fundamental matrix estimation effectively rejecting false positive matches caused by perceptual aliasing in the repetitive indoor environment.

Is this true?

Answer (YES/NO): NO